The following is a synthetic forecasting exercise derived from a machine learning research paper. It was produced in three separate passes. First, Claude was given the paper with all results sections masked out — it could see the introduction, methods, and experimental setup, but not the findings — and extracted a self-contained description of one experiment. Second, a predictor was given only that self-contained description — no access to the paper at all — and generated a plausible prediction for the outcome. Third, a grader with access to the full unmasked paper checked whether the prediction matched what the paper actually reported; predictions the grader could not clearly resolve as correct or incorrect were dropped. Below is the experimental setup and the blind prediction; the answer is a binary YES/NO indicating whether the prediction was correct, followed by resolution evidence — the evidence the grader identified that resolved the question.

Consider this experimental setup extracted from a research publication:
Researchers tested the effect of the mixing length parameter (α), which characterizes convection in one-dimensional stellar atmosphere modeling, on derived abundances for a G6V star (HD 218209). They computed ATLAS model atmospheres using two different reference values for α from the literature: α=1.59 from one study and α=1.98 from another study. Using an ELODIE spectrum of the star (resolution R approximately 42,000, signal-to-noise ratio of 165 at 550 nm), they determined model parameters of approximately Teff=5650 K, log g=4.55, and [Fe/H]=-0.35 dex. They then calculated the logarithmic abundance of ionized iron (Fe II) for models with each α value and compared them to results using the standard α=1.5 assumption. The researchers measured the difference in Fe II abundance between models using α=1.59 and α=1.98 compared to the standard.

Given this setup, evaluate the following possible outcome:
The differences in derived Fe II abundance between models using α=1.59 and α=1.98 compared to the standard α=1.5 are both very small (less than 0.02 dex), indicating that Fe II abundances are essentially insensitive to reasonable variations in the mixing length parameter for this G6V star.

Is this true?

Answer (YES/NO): NO